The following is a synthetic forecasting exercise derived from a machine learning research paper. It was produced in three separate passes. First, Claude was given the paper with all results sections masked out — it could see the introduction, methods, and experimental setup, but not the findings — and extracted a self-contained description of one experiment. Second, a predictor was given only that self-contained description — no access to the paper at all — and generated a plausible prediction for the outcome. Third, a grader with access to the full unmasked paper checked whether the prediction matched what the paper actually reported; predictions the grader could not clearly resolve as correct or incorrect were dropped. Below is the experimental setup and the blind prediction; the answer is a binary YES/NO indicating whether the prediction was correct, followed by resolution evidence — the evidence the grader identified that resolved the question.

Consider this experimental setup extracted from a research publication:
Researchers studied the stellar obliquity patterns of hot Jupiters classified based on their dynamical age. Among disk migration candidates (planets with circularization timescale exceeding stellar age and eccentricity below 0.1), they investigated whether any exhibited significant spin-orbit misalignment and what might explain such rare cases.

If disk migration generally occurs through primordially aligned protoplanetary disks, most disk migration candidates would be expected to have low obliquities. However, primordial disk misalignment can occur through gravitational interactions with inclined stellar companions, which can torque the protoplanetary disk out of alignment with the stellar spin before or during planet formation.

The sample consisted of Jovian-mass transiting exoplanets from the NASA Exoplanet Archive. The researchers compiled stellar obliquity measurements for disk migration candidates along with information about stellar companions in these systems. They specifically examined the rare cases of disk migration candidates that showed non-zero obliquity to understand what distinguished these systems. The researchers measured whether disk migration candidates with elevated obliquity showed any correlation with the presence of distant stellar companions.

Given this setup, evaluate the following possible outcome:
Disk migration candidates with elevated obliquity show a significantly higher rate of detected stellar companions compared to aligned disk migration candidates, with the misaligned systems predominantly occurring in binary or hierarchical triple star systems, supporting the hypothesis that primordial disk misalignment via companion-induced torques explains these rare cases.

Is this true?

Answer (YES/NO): NO